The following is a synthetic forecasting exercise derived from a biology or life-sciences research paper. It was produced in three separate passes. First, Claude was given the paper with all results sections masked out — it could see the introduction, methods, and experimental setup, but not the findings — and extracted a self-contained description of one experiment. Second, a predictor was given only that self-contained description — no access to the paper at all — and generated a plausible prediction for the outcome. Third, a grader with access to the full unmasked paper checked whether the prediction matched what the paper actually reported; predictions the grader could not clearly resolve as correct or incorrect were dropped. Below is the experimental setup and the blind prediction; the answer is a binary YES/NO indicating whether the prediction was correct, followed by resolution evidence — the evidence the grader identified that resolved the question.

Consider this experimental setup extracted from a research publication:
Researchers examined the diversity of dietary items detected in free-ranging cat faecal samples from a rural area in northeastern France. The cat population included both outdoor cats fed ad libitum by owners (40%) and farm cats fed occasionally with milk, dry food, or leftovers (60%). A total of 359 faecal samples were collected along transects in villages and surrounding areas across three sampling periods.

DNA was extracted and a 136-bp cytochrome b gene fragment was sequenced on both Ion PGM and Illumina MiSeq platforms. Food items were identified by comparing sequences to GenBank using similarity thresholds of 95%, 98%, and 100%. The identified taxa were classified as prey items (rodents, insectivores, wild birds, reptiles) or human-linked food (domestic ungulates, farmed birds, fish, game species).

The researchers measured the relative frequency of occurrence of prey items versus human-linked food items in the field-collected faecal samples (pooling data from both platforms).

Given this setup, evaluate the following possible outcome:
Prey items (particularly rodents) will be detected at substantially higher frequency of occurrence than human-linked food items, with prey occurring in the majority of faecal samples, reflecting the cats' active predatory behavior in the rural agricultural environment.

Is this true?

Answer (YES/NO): NO